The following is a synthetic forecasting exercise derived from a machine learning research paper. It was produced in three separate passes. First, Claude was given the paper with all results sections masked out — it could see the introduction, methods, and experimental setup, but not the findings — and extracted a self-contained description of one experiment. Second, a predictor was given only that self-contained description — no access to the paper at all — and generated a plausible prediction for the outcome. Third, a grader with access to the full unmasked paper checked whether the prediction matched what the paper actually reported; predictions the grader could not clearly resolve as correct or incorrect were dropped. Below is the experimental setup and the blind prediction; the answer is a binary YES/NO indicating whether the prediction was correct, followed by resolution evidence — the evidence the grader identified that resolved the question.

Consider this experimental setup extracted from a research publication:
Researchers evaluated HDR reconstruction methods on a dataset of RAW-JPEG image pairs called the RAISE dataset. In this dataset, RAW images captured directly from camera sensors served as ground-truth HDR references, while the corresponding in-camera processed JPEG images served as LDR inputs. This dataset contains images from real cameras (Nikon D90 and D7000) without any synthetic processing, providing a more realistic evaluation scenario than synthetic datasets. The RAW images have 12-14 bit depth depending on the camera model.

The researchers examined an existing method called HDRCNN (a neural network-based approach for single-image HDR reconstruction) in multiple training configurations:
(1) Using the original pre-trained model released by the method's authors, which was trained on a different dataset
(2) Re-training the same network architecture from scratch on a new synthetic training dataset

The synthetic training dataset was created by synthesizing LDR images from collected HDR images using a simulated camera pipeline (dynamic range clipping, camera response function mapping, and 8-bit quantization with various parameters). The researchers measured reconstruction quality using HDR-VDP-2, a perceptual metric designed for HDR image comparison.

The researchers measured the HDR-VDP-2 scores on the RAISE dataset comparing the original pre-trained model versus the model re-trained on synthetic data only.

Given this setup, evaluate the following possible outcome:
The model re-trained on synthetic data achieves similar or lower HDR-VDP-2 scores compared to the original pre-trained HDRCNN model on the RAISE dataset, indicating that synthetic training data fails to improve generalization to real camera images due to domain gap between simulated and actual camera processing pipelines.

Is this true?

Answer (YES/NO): YES